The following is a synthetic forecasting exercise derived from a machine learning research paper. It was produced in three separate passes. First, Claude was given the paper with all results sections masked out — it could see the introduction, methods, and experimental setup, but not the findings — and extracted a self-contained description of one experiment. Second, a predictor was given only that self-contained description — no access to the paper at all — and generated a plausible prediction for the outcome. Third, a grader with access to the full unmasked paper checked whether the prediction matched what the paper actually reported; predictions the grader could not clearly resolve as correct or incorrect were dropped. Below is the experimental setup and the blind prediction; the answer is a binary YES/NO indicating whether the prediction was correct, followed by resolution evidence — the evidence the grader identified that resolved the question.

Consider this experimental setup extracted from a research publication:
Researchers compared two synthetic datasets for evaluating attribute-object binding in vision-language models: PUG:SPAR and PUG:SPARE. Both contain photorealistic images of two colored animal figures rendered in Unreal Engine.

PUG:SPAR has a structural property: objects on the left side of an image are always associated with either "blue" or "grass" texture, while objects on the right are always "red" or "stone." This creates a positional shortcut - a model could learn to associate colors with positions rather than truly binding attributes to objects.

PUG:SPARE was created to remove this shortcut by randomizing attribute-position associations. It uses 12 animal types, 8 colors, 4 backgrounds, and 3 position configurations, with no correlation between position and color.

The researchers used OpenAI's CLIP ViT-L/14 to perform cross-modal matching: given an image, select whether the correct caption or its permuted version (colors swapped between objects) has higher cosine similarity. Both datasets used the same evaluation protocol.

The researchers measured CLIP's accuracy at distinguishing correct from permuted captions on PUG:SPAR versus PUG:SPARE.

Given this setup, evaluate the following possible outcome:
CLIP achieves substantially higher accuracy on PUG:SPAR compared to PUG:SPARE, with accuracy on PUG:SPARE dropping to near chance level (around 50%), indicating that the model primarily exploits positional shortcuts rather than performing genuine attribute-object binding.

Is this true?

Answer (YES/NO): NO